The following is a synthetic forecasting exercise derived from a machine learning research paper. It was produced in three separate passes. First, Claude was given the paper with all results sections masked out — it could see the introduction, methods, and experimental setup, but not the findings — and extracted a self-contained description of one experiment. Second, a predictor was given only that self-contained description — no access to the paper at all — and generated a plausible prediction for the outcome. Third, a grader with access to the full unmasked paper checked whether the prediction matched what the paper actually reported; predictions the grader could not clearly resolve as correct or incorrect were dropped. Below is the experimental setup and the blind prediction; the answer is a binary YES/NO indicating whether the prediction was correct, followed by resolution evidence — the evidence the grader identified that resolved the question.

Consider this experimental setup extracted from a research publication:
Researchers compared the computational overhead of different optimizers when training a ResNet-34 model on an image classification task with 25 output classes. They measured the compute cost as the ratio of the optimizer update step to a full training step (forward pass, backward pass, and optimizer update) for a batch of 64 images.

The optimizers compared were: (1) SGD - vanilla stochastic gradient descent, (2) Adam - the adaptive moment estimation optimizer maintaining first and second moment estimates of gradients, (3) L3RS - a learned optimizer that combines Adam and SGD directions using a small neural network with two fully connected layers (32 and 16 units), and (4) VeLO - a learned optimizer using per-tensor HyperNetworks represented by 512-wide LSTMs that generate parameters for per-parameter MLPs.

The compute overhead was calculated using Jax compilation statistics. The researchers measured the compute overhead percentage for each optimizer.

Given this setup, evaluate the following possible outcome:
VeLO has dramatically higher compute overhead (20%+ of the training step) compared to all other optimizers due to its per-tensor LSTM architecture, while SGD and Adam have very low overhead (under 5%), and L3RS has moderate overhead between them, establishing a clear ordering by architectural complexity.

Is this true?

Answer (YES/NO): NO